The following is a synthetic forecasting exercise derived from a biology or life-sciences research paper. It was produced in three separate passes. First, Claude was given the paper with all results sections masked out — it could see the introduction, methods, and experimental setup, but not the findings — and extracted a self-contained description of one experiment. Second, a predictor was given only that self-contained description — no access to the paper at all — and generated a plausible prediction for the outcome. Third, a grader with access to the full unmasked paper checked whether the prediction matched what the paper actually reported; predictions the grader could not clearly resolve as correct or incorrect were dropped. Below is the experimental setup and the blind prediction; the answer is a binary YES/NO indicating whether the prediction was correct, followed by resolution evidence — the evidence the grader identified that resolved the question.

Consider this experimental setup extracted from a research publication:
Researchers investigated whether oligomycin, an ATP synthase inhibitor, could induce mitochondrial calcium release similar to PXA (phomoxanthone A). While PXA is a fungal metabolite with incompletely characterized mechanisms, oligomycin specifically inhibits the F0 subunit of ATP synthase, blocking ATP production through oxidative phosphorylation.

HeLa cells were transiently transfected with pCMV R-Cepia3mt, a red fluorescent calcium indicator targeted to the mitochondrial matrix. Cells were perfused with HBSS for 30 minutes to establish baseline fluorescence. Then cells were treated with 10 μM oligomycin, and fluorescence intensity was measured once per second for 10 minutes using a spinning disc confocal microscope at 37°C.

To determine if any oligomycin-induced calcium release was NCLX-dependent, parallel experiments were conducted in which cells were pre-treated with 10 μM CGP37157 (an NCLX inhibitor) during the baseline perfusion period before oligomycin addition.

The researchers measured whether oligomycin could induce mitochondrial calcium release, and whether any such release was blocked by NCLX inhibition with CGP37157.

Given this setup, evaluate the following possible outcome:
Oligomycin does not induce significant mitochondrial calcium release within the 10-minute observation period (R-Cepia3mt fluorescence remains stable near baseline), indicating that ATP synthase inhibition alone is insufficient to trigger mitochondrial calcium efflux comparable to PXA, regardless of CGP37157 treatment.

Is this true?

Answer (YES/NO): NO